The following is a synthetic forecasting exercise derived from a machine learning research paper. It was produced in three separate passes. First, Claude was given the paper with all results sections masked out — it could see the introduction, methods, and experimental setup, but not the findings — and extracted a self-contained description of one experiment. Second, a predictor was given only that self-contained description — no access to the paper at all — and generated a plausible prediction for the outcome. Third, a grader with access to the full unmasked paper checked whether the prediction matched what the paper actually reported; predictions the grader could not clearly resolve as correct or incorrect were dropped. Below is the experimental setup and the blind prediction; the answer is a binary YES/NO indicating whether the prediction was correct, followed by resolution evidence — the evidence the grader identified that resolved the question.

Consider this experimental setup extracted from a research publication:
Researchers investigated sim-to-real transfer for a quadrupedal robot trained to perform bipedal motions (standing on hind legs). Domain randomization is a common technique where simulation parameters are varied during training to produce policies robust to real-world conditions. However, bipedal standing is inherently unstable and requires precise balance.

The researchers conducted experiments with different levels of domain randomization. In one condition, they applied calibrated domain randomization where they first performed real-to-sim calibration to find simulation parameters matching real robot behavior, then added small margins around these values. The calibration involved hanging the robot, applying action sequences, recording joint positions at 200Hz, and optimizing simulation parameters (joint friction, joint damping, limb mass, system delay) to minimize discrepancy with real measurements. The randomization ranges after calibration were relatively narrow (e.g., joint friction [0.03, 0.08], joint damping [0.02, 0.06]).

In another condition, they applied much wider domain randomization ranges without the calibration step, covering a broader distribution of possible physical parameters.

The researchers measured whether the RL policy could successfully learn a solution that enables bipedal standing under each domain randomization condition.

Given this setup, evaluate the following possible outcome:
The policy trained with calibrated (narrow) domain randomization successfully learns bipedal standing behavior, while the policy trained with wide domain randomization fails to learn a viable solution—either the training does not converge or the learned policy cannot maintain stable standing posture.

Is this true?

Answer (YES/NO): NO